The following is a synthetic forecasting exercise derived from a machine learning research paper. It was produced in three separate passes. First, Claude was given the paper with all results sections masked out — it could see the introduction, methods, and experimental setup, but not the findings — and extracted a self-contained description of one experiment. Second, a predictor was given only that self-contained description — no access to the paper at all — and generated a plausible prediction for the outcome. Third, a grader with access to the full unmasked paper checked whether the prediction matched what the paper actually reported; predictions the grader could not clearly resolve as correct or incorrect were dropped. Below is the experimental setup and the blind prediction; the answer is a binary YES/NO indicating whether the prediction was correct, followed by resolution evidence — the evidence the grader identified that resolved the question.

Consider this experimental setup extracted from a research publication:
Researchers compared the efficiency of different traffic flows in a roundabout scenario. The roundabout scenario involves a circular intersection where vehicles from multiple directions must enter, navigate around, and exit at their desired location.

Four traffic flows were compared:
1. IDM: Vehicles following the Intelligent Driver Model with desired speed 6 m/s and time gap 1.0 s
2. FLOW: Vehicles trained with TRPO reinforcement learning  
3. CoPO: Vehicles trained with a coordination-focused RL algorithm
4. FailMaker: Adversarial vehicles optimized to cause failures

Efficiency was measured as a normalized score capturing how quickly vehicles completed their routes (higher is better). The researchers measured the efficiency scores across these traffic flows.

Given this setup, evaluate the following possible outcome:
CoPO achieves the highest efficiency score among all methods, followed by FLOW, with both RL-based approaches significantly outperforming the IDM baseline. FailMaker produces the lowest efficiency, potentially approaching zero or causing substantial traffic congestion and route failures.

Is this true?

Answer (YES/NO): NO